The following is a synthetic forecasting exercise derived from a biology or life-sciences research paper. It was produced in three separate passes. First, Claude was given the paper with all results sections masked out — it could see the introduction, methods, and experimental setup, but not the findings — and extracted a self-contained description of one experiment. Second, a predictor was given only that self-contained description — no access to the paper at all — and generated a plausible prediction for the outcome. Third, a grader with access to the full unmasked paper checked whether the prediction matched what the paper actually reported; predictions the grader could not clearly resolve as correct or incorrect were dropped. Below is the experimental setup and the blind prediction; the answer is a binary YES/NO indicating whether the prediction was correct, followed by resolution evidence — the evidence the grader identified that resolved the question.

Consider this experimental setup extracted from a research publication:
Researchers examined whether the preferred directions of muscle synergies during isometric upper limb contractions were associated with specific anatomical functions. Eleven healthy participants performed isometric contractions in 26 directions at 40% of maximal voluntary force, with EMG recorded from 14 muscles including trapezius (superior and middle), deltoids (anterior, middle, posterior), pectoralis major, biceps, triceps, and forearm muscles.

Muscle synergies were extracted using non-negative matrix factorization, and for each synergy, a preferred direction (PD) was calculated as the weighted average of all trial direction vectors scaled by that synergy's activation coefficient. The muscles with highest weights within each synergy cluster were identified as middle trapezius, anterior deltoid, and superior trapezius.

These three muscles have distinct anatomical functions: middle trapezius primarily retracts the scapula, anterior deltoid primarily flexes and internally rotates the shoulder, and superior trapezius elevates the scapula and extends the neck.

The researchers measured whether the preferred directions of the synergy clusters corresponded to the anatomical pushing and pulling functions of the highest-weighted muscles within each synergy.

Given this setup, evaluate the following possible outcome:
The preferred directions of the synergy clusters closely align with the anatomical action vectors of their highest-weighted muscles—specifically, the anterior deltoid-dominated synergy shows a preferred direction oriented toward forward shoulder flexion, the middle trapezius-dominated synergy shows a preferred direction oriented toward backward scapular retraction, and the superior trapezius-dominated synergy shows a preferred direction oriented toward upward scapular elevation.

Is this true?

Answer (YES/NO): NO